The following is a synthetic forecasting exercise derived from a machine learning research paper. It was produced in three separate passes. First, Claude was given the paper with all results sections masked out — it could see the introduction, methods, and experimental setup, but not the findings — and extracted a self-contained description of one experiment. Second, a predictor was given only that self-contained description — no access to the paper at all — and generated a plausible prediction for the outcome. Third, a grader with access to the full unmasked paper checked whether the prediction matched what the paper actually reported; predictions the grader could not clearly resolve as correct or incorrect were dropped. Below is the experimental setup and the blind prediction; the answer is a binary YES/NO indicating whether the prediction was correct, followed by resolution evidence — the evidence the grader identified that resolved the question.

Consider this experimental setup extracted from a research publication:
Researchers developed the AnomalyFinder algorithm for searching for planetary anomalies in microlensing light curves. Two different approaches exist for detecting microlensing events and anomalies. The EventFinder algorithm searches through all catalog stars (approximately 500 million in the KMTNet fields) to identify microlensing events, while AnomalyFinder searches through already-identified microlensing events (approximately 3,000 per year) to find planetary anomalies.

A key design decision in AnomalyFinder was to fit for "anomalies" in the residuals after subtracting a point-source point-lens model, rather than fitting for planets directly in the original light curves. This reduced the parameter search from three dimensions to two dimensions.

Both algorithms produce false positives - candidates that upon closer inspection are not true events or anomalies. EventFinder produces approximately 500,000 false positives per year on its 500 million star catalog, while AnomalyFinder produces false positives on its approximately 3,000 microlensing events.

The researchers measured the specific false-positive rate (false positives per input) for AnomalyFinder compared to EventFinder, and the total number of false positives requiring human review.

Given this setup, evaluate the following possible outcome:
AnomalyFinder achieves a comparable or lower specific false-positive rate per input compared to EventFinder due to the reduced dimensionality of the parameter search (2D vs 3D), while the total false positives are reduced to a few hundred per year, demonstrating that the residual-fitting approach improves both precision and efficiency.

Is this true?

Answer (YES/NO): NO